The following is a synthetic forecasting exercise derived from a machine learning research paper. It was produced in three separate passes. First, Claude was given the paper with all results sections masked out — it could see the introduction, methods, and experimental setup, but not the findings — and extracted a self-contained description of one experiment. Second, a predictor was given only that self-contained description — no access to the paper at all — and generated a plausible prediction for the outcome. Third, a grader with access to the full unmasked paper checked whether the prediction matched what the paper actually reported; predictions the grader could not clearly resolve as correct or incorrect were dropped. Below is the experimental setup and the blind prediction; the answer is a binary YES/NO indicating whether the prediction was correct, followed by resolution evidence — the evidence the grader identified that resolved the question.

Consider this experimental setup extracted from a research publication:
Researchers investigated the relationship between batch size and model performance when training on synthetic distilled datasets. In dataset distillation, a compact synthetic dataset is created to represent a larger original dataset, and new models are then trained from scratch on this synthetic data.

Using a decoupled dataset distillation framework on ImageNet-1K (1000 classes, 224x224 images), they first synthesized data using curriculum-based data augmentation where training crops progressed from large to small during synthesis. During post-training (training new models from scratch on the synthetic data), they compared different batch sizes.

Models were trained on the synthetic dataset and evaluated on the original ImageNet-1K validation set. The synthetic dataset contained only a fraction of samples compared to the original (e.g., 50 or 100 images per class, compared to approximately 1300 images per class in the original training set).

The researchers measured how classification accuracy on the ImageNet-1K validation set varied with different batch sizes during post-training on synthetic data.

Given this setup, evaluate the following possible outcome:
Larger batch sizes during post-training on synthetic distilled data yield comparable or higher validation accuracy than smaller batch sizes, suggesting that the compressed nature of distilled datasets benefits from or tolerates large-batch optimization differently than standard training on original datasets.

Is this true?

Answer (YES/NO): NO